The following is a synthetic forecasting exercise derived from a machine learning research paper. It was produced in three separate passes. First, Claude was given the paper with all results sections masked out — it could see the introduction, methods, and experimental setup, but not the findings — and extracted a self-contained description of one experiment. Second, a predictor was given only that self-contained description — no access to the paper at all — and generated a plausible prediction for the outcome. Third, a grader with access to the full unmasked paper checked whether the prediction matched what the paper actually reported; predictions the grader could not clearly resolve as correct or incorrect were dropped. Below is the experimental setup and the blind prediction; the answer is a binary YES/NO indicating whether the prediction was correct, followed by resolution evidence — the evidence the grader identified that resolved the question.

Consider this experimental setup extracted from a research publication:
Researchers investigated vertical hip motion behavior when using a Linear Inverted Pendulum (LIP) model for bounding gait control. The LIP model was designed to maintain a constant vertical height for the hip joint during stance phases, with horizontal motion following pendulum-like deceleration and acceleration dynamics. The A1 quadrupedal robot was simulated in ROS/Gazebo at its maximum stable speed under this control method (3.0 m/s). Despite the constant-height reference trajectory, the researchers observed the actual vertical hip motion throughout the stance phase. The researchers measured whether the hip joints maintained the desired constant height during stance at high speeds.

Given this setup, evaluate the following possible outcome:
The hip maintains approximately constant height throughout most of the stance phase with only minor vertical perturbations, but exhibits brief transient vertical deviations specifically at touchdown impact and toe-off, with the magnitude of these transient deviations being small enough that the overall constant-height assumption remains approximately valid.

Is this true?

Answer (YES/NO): NO